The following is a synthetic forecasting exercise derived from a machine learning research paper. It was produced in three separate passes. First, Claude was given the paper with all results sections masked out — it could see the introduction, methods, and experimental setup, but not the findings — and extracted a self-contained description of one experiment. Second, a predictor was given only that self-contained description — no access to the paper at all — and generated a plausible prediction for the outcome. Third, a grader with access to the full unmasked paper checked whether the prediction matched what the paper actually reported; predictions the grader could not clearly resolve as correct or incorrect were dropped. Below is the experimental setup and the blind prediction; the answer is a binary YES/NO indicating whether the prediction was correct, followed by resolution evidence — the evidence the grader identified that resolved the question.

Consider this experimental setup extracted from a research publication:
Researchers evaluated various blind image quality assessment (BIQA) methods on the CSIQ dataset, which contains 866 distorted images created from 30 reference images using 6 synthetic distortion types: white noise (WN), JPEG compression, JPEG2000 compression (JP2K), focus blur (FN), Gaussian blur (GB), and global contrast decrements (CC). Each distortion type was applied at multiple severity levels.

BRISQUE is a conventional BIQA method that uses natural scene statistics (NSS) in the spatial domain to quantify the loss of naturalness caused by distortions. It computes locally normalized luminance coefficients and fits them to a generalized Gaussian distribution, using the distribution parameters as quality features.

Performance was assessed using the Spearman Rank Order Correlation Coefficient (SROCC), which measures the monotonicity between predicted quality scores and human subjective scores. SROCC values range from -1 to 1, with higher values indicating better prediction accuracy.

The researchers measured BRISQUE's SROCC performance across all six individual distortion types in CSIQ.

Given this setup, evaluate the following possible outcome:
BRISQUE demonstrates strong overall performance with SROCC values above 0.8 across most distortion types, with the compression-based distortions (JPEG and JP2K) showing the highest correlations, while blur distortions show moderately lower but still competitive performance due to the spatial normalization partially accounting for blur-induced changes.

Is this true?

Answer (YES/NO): NO